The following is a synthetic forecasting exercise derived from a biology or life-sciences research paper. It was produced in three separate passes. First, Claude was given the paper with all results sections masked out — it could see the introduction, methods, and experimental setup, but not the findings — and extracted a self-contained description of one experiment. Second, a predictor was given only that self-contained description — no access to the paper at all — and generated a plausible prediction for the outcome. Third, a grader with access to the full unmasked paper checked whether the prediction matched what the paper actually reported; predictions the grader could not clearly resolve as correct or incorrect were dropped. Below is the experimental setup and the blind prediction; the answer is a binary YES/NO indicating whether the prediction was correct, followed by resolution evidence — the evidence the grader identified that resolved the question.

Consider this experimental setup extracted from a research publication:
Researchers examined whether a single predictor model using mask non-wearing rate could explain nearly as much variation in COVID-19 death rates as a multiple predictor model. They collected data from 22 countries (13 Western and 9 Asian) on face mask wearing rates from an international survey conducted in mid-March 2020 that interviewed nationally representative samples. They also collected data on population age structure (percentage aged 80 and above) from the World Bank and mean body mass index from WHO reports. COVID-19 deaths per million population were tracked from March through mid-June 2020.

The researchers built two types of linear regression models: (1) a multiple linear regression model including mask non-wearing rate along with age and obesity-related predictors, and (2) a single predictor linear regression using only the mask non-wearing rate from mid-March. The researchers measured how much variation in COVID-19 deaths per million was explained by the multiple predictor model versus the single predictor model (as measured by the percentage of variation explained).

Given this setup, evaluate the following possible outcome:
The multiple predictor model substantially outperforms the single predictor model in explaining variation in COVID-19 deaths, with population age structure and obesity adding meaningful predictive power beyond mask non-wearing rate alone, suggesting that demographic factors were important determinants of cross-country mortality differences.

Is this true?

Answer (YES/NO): NO